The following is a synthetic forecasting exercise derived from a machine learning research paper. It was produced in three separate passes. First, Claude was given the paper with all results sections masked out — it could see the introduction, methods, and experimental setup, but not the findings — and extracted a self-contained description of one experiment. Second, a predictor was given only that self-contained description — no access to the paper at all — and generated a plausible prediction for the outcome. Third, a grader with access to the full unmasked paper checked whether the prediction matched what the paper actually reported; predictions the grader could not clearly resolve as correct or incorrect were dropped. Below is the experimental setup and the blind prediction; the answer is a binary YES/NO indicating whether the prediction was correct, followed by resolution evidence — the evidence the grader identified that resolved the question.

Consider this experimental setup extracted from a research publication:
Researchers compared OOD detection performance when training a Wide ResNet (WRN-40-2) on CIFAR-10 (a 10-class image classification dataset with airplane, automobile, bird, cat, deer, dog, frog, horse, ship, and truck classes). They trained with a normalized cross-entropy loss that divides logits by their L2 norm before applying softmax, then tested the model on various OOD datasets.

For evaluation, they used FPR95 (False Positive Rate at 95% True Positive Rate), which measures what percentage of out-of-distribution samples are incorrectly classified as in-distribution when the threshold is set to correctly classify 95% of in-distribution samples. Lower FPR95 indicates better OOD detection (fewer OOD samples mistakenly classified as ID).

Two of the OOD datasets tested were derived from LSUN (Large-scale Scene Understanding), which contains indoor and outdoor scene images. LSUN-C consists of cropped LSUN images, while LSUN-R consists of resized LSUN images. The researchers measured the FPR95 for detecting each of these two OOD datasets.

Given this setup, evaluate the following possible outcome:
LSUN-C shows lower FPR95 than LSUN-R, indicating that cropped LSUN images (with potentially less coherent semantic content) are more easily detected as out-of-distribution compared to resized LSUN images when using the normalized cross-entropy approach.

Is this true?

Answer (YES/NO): YES